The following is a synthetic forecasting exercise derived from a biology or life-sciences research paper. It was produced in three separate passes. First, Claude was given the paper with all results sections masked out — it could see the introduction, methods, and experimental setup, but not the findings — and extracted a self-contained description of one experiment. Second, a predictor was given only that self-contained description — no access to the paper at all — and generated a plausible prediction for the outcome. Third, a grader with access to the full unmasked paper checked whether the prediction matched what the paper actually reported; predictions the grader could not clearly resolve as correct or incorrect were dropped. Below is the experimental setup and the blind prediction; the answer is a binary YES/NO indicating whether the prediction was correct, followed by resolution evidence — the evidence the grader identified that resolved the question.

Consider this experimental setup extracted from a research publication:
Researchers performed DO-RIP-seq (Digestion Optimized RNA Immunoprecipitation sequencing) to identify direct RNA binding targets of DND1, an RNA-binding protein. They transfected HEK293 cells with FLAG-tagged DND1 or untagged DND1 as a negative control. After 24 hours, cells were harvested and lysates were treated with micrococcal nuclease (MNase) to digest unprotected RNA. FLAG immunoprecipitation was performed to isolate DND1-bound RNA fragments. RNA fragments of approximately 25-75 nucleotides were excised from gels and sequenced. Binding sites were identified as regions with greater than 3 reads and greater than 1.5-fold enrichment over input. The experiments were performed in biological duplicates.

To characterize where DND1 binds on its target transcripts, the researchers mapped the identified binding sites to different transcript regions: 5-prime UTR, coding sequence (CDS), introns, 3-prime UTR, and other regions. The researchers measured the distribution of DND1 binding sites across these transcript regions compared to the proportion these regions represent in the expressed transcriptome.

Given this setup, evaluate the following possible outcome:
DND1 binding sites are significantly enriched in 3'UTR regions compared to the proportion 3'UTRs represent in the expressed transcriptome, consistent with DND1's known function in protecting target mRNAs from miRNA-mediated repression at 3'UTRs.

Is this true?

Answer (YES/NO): YES